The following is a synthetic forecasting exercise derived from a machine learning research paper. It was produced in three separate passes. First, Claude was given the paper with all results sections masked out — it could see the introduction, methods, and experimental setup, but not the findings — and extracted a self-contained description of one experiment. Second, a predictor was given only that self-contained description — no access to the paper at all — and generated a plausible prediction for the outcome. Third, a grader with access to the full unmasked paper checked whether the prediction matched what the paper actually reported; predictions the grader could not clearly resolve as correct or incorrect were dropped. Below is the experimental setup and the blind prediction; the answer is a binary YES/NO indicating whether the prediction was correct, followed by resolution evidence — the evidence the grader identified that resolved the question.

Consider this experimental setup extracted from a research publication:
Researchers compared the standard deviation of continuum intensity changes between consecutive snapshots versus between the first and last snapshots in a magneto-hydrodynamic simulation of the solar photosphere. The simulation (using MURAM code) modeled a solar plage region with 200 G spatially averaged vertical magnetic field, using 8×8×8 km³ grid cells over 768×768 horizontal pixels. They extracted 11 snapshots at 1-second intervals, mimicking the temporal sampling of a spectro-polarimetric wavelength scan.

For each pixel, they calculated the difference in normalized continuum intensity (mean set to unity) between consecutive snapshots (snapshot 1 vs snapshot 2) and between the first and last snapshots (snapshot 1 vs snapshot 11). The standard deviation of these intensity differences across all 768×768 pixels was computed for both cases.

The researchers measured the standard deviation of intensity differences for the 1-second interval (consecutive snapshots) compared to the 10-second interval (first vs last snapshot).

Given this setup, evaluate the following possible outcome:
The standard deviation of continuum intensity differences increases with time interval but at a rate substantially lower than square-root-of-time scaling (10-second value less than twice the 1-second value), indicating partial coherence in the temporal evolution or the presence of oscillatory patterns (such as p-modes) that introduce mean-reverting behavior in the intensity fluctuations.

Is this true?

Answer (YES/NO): NO